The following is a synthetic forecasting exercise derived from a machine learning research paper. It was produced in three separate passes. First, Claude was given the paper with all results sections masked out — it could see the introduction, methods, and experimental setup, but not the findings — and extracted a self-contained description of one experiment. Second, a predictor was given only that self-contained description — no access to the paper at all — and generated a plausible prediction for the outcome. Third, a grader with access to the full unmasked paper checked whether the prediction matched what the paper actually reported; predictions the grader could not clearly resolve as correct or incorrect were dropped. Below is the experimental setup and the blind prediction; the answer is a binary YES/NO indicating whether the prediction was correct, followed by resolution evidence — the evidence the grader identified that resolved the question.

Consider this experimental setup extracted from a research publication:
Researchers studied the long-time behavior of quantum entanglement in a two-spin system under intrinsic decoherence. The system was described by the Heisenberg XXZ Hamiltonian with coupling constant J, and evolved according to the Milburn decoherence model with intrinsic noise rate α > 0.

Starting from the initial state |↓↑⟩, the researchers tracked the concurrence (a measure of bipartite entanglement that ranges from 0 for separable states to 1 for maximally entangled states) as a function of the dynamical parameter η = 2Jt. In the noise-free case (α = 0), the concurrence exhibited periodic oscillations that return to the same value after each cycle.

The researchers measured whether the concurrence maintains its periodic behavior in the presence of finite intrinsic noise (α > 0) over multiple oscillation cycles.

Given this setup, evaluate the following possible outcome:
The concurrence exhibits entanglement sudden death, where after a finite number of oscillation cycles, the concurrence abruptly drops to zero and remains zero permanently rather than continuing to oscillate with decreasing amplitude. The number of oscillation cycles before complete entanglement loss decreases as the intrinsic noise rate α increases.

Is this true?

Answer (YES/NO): NO